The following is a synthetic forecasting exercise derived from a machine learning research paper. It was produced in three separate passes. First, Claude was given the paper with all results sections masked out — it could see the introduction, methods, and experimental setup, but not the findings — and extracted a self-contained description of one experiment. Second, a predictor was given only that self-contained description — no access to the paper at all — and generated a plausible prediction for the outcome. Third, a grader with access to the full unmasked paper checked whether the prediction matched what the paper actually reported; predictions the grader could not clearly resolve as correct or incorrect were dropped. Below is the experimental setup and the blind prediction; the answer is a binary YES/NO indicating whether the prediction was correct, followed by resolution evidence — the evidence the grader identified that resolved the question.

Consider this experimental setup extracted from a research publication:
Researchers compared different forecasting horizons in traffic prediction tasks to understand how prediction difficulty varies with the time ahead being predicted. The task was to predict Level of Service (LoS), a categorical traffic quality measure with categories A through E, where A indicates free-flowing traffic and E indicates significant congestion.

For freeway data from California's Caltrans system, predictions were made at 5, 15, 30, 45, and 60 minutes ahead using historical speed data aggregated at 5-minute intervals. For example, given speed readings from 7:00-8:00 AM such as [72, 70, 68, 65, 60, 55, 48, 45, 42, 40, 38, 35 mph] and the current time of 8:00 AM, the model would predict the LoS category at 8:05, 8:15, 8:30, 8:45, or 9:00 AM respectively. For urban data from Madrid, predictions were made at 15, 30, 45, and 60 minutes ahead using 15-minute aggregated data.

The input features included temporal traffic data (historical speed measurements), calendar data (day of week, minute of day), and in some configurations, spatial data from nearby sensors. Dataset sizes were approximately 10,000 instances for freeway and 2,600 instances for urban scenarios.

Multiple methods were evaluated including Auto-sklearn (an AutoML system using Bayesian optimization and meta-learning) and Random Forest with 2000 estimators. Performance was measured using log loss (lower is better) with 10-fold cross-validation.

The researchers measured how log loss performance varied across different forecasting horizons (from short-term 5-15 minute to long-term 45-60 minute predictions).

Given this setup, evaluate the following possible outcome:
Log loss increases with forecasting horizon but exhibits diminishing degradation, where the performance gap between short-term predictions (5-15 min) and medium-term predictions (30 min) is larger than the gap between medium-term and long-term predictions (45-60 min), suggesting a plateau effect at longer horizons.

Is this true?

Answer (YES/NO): YES